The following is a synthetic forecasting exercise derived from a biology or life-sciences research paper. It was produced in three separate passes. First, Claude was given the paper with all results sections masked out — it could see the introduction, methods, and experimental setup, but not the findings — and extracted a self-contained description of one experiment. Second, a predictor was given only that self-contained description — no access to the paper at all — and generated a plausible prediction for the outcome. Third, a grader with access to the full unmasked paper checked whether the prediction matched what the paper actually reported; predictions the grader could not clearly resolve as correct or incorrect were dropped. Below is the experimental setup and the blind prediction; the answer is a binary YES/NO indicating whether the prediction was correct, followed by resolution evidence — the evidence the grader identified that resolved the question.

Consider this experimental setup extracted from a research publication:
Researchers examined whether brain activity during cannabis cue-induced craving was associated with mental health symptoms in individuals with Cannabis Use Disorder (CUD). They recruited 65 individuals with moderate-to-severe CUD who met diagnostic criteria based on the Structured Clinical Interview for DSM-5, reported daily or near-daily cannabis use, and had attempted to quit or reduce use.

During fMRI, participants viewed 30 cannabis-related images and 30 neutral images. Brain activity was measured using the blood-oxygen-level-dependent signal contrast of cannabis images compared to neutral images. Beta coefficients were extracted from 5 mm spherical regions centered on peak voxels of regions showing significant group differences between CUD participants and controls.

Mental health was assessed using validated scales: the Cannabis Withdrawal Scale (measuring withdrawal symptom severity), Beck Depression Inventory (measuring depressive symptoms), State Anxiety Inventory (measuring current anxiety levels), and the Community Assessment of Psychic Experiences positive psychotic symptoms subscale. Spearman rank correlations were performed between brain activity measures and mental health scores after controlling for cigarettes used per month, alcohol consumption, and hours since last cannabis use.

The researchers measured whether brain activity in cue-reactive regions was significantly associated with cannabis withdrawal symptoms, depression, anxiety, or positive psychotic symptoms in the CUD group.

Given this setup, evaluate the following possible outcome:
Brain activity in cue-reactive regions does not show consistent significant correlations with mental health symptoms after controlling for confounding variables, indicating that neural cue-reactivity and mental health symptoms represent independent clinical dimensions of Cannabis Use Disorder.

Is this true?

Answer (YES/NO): NO